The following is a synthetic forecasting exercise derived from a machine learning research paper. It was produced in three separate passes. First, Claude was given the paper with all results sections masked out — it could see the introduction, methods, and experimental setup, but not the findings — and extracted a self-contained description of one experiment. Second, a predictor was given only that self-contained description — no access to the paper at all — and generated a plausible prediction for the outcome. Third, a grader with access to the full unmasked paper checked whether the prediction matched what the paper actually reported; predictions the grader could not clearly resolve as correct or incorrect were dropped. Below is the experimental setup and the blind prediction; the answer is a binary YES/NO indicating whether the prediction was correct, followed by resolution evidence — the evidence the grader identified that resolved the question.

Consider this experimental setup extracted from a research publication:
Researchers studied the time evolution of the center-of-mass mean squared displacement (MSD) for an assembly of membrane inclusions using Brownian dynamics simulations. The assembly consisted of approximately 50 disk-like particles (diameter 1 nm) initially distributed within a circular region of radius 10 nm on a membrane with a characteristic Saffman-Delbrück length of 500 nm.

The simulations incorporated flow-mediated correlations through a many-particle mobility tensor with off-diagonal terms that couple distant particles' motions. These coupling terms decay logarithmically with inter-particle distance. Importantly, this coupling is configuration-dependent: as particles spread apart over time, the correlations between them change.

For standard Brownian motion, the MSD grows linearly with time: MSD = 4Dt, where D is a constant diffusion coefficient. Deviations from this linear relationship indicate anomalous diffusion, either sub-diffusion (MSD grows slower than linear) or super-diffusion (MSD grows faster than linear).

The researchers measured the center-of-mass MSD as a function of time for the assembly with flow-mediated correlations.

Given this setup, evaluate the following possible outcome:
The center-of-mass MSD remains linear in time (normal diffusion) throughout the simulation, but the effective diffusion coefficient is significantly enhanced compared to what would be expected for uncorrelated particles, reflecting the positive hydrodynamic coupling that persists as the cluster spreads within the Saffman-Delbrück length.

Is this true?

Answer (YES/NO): NO